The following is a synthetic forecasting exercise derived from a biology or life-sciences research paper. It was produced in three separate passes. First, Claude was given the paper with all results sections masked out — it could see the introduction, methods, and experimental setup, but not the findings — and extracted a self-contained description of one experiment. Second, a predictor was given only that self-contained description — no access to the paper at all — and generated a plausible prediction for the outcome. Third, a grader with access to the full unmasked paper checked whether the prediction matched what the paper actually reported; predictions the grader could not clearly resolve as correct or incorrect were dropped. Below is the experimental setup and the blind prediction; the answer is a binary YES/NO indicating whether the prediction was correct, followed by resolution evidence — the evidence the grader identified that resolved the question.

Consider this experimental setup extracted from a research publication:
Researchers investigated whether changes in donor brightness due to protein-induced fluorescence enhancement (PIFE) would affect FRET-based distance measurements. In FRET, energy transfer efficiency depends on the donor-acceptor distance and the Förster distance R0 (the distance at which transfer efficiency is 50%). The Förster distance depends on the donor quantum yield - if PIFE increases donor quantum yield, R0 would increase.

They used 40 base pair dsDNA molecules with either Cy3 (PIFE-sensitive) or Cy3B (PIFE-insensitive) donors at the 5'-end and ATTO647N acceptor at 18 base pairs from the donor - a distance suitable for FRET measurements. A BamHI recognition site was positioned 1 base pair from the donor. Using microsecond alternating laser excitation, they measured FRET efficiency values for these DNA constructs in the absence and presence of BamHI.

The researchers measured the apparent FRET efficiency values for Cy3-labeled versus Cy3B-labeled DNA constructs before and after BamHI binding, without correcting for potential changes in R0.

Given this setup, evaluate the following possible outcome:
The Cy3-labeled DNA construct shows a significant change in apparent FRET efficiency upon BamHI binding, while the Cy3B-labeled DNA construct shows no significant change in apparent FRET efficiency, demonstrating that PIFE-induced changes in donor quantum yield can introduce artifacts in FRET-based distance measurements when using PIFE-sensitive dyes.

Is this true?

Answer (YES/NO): NO